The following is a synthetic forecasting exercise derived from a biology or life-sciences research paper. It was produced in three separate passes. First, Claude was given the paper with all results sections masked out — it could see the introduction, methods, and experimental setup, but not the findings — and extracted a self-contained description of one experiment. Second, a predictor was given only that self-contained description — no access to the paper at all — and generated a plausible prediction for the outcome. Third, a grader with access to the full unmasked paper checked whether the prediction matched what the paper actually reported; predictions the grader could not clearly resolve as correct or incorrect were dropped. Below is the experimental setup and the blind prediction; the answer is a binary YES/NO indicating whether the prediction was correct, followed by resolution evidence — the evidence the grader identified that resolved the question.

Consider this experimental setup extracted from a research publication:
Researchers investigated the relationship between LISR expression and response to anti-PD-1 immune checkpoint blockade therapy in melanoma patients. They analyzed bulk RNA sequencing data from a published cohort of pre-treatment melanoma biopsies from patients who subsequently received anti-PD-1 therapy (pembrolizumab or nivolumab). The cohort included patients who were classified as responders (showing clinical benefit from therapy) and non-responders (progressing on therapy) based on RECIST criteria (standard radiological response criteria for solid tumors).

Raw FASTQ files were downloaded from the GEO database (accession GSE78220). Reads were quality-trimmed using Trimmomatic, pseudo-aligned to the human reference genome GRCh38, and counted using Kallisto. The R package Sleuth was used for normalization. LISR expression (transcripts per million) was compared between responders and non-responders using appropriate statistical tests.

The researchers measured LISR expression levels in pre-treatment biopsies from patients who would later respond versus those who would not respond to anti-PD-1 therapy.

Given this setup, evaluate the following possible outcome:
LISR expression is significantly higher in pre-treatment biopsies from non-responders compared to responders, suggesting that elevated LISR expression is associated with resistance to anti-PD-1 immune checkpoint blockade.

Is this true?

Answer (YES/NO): YES